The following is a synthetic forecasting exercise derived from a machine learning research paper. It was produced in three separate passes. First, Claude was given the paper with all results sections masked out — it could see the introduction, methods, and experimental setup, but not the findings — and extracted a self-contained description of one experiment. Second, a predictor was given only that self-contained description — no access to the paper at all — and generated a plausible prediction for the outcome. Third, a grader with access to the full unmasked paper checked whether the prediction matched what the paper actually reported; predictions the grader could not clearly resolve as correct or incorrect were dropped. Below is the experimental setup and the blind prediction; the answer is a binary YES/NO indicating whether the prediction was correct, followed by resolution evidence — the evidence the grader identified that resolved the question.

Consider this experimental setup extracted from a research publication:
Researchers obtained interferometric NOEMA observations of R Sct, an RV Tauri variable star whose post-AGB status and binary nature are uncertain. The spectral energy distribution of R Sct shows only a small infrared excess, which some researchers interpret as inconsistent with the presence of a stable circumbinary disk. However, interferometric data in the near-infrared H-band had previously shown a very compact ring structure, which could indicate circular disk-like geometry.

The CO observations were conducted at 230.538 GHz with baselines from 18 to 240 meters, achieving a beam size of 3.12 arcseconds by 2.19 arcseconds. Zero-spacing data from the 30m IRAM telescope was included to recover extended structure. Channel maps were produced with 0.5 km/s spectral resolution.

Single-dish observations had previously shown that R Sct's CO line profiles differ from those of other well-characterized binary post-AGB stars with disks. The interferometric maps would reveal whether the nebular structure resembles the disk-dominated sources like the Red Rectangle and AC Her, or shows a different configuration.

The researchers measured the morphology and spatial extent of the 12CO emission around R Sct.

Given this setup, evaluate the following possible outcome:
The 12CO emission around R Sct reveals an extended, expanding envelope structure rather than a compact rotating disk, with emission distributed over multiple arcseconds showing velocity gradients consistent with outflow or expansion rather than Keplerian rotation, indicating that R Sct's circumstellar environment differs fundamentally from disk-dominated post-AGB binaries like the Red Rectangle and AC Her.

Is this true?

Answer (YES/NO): NO